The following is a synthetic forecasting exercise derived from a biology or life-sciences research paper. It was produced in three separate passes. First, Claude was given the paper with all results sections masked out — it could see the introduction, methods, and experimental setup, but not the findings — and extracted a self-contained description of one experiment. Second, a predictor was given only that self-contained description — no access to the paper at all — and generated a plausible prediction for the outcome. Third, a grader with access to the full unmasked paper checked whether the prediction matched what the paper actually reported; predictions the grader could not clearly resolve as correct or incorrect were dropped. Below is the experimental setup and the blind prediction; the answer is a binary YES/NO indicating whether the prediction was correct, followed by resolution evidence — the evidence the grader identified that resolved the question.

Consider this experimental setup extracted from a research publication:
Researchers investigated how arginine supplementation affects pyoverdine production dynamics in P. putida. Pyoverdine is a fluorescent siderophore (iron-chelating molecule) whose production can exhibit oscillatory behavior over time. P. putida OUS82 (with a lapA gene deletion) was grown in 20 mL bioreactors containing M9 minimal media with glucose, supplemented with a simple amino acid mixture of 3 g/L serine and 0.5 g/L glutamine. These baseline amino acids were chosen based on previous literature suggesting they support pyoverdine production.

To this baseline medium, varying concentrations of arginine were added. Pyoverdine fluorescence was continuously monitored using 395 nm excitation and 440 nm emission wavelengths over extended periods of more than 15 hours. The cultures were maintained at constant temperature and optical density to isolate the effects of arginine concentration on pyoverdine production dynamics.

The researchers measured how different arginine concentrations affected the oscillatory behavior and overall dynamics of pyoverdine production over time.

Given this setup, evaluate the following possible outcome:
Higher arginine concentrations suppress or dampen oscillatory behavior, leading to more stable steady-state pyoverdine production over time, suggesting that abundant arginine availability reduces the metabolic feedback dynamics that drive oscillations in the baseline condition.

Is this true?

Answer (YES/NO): NO